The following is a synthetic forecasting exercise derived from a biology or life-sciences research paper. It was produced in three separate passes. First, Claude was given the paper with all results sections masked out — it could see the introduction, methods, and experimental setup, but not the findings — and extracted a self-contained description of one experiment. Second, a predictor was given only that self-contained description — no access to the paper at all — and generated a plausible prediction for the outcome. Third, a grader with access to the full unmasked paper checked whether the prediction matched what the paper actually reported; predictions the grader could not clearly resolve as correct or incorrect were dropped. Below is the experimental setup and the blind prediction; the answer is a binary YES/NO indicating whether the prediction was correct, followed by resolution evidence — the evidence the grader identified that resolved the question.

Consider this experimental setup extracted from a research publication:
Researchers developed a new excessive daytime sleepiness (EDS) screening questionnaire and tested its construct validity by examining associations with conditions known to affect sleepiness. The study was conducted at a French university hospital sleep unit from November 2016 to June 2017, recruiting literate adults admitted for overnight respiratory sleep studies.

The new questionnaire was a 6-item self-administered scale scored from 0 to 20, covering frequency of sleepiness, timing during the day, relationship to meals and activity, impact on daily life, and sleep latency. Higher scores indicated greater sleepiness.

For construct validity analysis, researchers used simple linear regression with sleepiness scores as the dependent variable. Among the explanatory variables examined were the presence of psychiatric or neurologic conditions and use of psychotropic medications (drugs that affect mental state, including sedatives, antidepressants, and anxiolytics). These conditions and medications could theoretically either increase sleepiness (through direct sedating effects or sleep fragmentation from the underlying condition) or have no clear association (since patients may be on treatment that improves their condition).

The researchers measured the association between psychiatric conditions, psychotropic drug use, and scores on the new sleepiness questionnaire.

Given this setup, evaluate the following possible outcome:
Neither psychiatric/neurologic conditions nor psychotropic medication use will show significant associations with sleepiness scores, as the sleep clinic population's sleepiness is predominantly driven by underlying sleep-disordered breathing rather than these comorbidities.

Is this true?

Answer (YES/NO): NO